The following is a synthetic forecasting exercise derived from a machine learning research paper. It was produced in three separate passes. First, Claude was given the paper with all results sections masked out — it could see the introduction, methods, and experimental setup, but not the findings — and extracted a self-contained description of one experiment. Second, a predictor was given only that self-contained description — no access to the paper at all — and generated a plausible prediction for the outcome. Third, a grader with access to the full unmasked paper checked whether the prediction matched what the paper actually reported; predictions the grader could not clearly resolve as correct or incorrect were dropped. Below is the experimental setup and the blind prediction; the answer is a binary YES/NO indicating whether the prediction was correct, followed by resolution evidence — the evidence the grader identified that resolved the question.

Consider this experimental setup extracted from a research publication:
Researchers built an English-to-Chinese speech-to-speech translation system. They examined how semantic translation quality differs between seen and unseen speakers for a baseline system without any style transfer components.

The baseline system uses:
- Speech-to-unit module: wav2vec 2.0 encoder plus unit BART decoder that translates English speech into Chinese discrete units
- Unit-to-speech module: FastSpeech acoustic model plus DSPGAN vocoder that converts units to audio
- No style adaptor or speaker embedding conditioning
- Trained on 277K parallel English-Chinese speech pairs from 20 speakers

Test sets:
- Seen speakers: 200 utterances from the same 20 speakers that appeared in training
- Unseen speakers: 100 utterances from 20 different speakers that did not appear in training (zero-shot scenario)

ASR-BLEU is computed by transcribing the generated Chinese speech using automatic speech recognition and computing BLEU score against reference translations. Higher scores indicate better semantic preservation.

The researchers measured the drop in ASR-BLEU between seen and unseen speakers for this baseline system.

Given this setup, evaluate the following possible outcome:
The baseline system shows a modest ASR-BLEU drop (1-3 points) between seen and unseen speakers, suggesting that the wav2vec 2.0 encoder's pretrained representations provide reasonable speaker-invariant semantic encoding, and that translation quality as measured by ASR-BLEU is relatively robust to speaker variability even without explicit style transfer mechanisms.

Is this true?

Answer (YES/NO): NO